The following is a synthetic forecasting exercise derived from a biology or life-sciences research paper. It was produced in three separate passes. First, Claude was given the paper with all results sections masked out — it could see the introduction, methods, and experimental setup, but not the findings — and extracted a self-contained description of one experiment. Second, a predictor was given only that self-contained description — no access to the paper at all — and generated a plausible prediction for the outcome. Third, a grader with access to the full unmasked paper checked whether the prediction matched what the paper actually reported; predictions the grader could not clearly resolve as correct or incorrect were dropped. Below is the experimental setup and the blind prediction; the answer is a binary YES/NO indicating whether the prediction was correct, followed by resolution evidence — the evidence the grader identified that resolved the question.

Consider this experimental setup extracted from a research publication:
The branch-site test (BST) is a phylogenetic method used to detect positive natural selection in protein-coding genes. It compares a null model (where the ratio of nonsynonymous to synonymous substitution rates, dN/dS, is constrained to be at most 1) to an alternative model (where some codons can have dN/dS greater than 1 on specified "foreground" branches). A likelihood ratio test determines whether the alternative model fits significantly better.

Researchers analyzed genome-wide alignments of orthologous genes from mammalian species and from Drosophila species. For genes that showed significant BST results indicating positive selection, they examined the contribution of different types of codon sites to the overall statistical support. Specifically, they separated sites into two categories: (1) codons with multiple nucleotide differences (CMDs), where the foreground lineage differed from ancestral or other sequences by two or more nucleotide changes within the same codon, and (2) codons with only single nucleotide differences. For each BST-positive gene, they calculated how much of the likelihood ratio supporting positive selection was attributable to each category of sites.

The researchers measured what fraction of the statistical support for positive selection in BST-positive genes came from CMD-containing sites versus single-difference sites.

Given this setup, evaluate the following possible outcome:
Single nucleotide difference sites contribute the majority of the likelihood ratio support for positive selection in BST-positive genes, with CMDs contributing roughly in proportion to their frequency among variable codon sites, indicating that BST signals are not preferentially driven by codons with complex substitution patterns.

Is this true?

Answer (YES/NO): NO